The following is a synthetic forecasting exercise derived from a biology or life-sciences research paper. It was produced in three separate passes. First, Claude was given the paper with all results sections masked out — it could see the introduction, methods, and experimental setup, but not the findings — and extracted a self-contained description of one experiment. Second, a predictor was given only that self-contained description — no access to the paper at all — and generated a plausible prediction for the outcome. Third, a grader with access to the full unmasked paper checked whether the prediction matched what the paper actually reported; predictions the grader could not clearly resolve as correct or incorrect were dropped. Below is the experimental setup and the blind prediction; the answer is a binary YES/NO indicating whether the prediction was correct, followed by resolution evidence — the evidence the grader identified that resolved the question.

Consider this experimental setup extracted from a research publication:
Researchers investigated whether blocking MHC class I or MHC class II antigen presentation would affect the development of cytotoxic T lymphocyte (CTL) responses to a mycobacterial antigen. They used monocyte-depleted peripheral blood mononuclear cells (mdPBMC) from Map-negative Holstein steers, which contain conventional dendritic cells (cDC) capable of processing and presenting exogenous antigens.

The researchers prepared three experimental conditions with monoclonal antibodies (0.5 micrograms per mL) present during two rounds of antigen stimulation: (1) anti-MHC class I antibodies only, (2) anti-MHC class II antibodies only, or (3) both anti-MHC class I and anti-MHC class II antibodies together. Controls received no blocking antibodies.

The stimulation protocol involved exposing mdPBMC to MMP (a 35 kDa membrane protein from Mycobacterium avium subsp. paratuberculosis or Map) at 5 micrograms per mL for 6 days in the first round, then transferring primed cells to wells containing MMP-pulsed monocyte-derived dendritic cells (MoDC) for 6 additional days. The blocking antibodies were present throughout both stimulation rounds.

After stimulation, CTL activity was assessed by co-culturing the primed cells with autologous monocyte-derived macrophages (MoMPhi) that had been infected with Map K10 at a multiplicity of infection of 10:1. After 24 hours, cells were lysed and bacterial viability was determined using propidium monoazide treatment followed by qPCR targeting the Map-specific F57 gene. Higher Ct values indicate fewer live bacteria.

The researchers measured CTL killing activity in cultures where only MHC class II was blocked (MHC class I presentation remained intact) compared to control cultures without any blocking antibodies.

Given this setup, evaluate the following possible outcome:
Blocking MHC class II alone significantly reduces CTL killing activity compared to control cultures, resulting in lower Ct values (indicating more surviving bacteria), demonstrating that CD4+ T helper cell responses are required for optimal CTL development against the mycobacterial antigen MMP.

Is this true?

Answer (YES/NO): YES